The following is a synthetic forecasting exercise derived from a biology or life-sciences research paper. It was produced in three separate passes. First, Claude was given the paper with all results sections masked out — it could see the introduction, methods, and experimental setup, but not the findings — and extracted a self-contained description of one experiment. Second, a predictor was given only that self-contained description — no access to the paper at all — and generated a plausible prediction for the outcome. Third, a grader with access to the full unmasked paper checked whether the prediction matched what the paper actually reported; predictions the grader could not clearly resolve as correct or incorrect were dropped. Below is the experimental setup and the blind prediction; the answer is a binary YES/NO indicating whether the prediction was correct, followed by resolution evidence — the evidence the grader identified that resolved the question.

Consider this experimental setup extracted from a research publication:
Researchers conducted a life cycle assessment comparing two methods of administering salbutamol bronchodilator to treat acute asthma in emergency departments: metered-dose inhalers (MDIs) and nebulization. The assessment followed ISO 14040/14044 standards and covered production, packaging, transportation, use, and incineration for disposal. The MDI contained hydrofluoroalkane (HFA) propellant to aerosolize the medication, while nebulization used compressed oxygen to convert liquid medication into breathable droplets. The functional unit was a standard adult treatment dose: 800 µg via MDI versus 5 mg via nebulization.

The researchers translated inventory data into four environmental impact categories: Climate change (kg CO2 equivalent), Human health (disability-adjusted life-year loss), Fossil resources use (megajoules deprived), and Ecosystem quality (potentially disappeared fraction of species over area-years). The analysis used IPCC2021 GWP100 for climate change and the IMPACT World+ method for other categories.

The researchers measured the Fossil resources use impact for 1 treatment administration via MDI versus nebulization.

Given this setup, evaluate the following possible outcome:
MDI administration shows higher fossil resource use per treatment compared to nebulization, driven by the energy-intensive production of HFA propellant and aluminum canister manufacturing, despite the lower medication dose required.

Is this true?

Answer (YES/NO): NO